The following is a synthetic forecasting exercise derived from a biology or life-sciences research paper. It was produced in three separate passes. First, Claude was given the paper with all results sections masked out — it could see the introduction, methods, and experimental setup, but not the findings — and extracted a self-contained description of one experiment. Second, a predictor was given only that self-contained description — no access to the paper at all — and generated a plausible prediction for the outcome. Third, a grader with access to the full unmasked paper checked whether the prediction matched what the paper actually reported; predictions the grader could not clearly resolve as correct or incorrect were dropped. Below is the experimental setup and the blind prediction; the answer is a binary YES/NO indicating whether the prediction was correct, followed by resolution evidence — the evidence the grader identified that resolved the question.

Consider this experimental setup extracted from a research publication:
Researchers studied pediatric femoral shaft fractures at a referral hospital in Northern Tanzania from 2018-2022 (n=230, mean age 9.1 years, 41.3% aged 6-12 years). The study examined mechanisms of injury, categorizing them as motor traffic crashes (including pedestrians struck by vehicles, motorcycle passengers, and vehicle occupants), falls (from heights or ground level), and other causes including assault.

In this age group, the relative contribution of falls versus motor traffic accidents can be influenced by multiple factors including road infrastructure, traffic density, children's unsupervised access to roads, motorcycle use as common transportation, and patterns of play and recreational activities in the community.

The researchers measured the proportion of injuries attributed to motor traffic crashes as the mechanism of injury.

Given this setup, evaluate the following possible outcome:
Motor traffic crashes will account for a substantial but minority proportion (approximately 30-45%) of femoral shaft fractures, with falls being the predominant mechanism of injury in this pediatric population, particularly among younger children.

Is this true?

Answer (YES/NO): NO